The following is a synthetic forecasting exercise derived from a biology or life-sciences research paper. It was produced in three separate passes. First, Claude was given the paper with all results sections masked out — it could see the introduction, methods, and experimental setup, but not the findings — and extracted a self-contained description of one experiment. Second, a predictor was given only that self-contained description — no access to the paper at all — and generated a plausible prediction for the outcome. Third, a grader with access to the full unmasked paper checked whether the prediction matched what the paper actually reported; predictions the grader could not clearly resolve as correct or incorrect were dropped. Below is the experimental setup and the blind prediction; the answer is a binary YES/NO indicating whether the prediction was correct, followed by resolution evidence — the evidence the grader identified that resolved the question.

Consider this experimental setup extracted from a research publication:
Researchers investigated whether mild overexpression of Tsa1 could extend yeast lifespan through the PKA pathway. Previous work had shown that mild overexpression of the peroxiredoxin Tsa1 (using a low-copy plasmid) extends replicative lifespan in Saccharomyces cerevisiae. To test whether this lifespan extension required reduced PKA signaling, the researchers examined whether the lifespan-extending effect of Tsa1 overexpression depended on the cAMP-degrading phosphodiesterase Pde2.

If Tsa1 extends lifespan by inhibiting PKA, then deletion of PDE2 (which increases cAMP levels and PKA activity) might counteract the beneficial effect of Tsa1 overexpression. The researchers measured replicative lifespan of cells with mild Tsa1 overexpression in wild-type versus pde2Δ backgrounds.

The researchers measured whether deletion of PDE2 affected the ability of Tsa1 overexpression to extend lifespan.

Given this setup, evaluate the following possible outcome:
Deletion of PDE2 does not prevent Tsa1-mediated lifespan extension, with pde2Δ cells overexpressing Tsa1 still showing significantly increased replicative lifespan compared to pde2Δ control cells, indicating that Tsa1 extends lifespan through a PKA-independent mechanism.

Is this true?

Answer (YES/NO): NO